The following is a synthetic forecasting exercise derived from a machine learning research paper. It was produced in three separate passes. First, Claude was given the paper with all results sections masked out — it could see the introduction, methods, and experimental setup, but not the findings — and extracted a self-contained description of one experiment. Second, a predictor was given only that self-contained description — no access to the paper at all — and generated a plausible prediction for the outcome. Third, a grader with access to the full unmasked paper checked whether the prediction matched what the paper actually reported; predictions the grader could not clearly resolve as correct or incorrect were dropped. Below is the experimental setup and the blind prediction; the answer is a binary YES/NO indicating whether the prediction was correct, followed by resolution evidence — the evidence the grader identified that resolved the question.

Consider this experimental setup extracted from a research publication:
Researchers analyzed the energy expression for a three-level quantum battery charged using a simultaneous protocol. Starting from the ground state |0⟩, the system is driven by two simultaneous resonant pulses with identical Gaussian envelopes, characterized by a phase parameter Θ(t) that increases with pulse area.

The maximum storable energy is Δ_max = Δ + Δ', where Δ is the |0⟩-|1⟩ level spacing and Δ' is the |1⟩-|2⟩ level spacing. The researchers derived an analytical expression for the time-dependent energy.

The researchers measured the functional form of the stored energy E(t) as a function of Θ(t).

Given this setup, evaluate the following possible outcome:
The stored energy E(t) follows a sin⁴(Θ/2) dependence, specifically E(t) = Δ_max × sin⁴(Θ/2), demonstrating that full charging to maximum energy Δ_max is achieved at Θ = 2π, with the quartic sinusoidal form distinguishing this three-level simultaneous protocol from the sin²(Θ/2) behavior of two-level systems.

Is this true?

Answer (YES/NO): NO